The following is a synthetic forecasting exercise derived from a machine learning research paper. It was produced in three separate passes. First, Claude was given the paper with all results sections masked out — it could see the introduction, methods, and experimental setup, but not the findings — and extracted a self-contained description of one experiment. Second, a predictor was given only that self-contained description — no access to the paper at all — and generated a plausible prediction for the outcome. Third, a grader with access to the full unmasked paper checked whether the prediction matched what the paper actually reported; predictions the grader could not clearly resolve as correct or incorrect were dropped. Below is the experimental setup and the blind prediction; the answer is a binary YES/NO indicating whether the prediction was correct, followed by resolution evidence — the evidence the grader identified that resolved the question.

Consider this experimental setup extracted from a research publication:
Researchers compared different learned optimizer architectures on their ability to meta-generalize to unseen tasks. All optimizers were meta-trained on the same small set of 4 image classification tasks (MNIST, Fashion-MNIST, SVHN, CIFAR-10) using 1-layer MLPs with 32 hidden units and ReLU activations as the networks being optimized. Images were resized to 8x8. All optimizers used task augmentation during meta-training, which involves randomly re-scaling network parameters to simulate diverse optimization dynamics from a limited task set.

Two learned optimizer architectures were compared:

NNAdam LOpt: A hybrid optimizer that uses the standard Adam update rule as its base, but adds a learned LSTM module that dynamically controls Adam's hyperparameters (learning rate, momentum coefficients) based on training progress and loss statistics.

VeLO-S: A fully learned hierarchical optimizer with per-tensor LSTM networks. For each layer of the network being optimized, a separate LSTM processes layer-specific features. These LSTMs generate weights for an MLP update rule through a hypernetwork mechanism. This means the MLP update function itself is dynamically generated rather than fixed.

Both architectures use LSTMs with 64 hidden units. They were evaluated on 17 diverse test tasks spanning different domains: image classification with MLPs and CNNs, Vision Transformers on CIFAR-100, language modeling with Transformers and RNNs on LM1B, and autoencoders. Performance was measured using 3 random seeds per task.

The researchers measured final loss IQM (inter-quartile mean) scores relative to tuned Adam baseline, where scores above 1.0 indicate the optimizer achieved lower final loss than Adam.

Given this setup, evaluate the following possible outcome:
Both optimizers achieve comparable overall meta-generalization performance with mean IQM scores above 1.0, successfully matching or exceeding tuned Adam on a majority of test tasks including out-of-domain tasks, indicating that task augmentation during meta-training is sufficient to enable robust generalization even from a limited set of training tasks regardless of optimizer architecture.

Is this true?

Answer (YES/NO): NO